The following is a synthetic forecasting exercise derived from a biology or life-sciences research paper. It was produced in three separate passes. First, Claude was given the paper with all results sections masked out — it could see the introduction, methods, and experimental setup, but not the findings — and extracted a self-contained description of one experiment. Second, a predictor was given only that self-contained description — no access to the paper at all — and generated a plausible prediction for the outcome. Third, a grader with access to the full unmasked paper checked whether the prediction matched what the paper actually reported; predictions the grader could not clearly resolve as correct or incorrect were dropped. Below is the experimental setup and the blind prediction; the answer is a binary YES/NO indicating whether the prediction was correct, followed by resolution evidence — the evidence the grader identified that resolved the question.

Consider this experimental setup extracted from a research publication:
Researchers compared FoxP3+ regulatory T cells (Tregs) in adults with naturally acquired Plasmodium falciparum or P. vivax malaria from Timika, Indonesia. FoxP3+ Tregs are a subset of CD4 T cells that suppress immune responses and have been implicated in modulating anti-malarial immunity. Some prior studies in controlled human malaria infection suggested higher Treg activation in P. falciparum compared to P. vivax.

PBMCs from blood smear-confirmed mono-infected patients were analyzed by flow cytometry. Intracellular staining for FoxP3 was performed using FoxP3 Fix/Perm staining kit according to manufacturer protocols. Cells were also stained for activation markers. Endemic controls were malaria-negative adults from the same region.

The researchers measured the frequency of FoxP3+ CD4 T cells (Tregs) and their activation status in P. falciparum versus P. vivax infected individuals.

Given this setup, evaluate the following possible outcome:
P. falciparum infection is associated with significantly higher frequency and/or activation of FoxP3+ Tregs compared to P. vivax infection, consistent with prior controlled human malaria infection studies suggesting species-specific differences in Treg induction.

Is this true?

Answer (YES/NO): NO